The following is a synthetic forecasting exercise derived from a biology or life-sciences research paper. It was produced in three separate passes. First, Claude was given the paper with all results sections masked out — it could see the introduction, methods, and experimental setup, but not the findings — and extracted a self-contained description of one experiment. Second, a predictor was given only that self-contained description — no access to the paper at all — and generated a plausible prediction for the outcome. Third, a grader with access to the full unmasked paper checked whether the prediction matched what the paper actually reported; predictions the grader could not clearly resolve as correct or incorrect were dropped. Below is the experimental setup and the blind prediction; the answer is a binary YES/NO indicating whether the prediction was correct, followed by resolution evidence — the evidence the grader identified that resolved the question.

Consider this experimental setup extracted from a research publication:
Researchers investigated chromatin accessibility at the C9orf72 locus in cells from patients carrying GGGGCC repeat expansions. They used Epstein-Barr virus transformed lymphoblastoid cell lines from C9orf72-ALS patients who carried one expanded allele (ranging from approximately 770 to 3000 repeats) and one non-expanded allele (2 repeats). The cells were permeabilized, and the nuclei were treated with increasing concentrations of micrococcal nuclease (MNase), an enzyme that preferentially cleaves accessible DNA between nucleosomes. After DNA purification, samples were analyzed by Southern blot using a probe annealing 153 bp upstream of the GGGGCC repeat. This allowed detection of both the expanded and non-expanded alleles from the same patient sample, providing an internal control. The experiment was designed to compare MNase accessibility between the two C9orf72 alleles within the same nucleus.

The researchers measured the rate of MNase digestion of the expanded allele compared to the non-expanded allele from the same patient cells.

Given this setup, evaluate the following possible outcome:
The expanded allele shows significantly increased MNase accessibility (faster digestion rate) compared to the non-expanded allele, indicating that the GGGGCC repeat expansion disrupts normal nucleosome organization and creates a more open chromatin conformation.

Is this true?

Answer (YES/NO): NO